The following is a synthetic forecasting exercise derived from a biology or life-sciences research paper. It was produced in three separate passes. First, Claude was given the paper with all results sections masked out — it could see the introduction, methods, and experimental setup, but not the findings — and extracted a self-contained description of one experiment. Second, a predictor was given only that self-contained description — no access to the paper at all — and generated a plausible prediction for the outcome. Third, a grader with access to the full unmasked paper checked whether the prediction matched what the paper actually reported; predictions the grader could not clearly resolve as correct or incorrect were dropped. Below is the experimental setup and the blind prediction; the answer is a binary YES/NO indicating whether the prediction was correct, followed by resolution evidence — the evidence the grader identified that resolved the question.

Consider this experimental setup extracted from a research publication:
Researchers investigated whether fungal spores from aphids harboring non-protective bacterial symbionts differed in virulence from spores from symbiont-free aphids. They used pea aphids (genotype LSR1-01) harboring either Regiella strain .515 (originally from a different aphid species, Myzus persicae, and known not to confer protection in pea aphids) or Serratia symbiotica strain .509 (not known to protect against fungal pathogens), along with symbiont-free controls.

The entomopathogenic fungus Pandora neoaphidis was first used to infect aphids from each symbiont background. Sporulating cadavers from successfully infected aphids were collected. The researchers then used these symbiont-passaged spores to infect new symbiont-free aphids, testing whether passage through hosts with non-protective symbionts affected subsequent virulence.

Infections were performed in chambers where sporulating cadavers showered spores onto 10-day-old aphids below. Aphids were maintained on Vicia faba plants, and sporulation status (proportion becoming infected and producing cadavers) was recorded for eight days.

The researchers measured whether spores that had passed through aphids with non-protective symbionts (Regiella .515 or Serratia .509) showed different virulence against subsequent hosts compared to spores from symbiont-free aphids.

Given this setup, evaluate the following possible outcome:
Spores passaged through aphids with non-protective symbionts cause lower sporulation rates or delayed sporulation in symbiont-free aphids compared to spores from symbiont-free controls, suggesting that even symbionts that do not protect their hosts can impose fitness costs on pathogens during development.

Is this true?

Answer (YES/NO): NO